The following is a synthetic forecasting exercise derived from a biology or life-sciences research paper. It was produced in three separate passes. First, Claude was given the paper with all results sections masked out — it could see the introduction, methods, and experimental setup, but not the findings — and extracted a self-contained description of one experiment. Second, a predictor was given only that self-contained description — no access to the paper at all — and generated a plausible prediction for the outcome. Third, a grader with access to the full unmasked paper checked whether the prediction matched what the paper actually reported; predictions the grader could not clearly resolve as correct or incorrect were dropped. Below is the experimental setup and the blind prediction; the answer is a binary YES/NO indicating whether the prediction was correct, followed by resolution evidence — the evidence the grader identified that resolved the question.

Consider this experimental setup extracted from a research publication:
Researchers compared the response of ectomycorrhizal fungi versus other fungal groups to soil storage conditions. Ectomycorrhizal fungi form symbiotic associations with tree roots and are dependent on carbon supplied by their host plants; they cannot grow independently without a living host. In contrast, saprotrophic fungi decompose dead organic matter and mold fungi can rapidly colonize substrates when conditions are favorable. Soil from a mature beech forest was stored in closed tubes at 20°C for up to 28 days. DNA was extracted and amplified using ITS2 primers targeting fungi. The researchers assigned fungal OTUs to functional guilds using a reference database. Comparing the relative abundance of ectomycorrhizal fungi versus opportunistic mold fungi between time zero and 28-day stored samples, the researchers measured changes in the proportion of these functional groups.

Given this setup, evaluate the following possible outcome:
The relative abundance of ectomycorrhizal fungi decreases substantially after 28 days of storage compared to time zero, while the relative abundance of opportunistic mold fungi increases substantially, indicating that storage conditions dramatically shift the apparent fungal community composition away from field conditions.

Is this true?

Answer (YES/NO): YES